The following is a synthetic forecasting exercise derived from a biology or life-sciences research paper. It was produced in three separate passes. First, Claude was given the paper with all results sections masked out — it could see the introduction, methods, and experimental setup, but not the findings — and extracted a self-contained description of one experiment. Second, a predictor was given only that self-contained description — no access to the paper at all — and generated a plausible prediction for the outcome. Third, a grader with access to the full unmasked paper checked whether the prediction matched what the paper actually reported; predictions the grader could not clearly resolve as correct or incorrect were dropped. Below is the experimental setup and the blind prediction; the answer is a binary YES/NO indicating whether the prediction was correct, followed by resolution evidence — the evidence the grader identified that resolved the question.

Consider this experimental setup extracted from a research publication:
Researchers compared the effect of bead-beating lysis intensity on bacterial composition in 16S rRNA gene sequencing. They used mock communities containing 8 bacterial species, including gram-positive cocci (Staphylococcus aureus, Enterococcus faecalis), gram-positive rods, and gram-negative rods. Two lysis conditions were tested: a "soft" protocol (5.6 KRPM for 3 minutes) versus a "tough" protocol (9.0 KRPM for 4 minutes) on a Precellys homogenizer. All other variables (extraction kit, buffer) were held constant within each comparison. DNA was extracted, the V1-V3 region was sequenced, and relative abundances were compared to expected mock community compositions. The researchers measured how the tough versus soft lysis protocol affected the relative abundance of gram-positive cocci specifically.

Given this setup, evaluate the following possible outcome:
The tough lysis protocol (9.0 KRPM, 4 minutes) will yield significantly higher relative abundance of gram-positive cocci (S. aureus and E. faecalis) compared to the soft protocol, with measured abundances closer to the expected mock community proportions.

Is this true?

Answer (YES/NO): NO